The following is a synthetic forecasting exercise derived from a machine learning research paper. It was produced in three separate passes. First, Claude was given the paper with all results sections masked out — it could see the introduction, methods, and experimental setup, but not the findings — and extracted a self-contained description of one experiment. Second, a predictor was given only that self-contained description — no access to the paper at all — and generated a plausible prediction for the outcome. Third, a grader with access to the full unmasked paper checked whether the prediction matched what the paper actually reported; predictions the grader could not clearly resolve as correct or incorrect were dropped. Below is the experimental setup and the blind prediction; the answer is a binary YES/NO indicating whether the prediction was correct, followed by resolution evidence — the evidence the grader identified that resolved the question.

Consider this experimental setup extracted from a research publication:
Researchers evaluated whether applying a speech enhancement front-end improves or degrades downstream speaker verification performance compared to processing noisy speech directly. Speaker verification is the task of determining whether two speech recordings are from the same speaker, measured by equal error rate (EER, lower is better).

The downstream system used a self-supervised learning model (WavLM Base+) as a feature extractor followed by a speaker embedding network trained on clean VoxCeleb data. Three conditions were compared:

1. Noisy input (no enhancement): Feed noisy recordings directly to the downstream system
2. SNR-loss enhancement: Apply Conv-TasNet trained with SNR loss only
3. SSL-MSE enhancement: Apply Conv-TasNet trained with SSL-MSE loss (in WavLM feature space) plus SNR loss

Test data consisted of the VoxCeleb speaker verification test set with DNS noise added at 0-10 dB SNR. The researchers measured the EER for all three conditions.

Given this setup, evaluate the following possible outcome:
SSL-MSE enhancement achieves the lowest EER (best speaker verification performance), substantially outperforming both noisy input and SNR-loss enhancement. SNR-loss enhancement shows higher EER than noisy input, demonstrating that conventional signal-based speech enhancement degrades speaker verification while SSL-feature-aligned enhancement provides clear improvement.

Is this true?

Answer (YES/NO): NO